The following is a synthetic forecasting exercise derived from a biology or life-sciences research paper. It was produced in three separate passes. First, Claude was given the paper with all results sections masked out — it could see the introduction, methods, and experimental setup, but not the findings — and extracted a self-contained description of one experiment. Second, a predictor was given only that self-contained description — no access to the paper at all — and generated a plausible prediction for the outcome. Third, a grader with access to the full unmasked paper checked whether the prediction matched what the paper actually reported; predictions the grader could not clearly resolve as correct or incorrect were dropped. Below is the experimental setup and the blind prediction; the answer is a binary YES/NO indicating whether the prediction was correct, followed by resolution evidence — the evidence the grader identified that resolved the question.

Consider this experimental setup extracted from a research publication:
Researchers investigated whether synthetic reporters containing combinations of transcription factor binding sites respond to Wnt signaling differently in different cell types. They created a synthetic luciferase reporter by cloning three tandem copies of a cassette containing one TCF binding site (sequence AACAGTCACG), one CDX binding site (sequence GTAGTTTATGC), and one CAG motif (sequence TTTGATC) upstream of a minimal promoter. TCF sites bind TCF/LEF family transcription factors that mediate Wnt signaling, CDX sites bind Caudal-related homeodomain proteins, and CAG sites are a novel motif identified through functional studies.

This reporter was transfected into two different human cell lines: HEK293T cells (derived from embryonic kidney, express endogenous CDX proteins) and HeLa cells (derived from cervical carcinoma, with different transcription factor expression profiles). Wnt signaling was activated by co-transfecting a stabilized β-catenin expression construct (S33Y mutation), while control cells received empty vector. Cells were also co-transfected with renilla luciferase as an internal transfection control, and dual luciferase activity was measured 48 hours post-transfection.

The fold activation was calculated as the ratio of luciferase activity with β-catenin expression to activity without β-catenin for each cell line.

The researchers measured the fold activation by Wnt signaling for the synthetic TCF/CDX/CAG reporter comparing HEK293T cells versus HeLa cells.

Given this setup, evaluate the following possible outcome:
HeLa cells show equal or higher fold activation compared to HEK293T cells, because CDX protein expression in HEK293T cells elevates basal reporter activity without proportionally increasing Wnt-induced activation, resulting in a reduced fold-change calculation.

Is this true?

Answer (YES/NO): NO